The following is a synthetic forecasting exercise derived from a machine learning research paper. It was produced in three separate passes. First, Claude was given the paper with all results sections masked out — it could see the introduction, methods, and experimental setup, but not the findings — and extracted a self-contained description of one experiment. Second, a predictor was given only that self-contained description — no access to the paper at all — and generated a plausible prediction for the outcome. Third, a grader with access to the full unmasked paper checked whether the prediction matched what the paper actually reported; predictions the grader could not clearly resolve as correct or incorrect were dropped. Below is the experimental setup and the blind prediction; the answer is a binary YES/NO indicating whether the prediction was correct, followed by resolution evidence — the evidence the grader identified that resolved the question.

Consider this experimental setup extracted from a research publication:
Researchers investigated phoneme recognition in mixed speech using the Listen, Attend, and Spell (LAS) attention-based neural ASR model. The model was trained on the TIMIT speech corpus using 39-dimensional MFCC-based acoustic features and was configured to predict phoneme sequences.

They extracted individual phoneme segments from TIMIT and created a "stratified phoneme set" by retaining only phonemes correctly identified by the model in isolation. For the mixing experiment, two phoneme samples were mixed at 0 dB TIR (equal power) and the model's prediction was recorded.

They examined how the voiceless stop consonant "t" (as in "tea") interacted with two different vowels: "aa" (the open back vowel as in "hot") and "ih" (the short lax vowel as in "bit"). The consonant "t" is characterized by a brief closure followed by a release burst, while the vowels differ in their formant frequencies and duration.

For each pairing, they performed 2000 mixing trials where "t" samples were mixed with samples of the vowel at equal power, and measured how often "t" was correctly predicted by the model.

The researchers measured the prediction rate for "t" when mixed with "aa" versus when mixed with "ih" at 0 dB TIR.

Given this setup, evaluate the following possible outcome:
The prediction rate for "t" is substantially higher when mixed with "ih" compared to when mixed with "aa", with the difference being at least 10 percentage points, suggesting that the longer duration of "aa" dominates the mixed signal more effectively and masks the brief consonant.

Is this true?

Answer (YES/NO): NO